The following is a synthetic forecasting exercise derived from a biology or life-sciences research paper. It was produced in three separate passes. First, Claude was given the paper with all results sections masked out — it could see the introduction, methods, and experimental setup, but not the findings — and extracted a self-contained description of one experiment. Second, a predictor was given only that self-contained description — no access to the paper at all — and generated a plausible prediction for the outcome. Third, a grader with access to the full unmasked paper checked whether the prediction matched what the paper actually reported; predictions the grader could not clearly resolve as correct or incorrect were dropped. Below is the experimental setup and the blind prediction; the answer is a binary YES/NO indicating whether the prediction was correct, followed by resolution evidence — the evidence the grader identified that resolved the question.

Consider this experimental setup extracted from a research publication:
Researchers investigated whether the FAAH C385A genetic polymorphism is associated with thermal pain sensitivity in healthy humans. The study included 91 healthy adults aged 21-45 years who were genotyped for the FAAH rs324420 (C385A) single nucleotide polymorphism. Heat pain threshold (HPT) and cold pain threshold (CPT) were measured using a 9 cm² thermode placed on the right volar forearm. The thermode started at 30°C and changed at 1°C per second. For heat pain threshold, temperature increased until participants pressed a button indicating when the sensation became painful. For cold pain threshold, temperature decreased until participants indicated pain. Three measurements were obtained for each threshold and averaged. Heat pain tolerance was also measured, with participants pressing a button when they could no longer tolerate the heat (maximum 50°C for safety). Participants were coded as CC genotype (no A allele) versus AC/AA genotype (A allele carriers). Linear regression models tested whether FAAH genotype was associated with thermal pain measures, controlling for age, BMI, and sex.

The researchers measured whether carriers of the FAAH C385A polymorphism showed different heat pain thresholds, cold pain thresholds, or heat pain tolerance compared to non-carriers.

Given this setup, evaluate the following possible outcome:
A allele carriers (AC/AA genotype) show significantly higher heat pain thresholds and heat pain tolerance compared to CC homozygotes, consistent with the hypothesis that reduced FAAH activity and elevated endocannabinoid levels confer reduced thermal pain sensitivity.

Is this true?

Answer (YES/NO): NO